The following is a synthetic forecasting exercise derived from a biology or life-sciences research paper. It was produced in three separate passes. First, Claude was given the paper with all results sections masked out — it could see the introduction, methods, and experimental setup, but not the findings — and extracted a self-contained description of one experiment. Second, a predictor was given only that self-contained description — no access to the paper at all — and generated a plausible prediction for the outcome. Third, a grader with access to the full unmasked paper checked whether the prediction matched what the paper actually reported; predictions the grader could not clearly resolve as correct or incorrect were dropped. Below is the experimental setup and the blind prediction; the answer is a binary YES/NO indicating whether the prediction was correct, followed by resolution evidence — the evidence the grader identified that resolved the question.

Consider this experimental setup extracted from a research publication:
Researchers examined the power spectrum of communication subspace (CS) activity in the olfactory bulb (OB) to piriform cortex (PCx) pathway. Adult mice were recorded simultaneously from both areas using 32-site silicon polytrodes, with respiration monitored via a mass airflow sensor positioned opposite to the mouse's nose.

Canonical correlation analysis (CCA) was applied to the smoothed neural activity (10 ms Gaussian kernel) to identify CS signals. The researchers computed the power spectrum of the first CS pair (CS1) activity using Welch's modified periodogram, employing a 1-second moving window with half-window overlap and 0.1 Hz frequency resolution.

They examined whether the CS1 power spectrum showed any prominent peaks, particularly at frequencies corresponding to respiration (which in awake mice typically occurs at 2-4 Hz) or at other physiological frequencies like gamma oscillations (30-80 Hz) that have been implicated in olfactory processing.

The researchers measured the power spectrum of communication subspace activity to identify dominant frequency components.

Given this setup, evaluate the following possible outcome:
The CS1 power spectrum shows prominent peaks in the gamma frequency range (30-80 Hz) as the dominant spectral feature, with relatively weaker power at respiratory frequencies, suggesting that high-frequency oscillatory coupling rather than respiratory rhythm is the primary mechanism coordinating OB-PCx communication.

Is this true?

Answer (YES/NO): NO